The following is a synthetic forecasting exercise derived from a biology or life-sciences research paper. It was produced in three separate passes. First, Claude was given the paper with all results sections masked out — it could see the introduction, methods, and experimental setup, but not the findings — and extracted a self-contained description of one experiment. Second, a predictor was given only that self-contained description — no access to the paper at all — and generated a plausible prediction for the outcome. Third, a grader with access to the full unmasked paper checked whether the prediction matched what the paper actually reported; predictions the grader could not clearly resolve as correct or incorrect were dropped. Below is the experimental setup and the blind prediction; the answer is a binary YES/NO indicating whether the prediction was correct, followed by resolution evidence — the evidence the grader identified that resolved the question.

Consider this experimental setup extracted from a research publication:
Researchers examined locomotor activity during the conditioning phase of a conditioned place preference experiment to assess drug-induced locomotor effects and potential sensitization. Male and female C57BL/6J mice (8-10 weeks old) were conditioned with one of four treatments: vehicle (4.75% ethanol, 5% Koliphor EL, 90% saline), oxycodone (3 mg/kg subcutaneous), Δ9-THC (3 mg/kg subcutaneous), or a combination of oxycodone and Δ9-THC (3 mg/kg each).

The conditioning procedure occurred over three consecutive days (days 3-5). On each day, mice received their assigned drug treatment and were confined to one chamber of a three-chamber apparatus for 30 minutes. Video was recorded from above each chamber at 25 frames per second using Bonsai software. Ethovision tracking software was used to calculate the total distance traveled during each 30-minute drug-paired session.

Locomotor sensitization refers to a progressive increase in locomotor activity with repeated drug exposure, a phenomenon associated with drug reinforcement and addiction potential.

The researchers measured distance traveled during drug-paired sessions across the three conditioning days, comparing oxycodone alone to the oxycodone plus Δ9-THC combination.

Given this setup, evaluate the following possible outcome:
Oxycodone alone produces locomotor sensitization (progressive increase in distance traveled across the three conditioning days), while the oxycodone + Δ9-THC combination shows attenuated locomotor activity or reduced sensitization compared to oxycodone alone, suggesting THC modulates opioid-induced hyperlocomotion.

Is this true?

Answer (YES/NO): NO